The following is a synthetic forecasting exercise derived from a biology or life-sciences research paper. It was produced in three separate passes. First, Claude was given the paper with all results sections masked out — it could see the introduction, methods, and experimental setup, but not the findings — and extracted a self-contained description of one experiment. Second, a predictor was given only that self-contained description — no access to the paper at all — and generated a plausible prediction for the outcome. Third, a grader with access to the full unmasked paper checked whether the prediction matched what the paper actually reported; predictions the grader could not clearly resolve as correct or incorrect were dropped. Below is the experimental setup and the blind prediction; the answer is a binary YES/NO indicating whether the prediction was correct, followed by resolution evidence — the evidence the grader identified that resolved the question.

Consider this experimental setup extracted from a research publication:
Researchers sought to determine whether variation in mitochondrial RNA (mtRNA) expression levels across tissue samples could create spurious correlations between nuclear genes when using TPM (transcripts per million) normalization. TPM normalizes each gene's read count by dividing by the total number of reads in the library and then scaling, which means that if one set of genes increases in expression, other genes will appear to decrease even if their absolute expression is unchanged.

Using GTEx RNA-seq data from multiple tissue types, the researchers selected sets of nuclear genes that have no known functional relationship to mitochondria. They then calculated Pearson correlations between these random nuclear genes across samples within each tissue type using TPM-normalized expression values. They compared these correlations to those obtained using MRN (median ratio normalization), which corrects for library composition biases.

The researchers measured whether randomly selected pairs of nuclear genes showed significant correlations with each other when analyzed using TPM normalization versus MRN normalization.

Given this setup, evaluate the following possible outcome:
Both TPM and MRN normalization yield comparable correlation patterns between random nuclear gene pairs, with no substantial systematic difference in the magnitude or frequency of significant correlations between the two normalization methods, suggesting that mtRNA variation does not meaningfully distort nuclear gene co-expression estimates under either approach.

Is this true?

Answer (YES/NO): NO